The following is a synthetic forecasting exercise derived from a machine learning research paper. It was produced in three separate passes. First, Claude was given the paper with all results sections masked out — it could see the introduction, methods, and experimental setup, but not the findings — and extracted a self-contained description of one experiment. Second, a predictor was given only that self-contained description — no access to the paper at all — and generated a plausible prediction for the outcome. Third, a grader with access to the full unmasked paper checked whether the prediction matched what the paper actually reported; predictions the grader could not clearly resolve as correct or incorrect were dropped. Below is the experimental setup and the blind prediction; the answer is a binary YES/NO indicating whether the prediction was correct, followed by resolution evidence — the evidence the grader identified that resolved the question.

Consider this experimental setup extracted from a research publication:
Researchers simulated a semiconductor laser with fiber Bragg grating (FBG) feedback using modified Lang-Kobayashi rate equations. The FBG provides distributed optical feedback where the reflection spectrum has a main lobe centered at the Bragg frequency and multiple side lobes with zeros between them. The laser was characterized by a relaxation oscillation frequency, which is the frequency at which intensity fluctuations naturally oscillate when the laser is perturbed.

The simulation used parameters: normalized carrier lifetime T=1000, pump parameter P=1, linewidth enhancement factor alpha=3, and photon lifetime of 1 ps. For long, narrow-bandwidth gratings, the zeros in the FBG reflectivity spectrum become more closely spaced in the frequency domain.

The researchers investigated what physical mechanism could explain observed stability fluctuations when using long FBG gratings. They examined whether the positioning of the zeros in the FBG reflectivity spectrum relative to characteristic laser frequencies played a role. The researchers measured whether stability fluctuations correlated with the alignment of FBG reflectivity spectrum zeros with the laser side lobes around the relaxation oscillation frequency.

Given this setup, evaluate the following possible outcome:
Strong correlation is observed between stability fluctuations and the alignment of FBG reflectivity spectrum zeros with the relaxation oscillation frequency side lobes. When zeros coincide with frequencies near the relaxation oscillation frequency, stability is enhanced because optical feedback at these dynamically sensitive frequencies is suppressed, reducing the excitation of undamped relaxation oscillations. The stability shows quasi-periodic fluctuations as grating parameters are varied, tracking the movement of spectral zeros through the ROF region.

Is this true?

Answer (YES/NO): YES